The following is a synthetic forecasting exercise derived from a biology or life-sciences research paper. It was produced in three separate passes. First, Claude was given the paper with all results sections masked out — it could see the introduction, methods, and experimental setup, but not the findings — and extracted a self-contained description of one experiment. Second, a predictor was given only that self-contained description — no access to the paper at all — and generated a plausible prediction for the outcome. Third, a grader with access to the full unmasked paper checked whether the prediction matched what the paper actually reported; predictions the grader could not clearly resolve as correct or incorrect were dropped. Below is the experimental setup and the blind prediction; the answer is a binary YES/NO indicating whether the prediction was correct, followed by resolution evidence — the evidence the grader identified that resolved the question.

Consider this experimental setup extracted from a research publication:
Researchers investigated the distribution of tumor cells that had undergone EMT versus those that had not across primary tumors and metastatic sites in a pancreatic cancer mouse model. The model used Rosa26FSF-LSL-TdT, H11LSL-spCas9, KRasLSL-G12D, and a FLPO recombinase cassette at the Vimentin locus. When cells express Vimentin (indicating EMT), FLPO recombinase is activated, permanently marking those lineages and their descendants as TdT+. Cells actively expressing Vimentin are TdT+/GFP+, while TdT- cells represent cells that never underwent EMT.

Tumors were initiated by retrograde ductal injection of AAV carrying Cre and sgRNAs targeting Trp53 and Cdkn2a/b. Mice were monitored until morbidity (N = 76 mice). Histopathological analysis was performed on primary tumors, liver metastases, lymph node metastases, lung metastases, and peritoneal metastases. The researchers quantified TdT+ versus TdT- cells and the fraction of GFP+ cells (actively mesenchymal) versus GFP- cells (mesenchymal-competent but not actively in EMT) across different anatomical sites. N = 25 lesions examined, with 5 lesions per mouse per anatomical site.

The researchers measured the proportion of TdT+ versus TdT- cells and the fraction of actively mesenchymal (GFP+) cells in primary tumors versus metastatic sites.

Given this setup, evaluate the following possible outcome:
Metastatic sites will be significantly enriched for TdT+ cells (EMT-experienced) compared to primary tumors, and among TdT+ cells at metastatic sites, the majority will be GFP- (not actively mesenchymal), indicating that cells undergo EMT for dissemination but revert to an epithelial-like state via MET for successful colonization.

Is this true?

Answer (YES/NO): NO